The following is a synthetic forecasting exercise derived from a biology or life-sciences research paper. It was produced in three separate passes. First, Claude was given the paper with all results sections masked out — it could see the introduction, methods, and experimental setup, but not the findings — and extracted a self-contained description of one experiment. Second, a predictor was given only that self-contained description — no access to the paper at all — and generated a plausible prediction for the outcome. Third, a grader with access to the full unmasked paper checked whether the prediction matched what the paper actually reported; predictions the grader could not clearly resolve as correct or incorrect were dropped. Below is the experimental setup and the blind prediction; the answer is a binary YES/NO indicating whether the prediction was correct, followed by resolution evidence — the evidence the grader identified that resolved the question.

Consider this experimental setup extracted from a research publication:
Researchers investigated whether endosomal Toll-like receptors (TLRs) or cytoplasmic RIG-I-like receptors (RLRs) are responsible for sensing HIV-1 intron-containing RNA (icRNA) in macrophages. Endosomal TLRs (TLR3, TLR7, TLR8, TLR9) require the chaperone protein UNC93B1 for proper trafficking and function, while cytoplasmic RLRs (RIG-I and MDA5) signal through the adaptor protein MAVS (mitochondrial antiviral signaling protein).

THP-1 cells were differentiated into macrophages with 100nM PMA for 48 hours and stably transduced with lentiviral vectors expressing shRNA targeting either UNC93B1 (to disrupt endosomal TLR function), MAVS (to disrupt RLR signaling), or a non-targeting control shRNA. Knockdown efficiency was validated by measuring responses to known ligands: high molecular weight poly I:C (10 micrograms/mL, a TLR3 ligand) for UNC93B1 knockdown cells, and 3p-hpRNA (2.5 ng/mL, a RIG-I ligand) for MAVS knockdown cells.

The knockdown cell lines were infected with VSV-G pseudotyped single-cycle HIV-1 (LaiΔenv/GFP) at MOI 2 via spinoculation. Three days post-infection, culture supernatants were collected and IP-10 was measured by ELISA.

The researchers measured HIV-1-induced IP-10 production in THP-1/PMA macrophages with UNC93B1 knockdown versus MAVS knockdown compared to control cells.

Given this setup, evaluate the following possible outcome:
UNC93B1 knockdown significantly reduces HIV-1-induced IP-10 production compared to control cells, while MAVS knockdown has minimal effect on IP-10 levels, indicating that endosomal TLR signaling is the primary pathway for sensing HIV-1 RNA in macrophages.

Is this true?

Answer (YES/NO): NO